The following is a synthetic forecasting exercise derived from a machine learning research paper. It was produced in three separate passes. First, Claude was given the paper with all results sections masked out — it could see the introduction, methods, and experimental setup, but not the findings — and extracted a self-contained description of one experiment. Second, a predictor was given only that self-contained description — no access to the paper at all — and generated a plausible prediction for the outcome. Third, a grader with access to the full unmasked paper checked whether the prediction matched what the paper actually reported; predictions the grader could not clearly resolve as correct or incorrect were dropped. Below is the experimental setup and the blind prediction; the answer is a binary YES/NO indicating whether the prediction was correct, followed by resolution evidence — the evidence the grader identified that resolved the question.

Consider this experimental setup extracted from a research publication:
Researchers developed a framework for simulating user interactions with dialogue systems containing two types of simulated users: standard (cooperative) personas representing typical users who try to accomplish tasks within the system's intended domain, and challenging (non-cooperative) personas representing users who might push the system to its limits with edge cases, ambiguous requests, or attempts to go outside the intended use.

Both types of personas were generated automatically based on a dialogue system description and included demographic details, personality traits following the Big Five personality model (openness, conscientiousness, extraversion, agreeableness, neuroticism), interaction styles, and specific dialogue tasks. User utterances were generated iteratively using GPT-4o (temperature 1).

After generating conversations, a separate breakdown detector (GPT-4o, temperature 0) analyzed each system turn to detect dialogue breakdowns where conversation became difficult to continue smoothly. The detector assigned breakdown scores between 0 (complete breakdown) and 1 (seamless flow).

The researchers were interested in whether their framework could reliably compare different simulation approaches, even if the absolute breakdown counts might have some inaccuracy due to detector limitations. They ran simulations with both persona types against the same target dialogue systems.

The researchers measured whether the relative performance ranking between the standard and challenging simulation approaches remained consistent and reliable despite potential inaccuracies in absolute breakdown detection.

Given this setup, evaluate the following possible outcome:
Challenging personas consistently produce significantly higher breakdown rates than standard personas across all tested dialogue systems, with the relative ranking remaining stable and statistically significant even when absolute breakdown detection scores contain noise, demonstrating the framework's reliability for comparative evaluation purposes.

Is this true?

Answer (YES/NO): NO